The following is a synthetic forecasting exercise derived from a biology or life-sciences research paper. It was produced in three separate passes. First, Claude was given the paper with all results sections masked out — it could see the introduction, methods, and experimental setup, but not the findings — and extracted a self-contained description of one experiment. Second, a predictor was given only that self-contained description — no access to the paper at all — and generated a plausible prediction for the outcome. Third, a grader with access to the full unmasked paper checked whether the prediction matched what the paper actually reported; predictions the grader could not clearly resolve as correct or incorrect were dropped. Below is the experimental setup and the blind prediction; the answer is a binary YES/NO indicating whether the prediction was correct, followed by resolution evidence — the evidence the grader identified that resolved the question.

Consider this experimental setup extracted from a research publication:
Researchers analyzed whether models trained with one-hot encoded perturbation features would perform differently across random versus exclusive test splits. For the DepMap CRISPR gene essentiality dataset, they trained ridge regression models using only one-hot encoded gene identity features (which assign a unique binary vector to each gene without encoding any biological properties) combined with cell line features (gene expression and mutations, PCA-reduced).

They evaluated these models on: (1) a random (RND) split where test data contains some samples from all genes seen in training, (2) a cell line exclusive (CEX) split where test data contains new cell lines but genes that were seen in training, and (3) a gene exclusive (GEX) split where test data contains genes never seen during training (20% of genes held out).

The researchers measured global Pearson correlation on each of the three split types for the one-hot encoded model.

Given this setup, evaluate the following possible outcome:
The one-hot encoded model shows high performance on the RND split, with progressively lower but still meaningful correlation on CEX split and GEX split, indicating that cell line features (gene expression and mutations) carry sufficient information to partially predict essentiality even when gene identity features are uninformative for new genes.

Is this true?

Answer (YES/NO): NO